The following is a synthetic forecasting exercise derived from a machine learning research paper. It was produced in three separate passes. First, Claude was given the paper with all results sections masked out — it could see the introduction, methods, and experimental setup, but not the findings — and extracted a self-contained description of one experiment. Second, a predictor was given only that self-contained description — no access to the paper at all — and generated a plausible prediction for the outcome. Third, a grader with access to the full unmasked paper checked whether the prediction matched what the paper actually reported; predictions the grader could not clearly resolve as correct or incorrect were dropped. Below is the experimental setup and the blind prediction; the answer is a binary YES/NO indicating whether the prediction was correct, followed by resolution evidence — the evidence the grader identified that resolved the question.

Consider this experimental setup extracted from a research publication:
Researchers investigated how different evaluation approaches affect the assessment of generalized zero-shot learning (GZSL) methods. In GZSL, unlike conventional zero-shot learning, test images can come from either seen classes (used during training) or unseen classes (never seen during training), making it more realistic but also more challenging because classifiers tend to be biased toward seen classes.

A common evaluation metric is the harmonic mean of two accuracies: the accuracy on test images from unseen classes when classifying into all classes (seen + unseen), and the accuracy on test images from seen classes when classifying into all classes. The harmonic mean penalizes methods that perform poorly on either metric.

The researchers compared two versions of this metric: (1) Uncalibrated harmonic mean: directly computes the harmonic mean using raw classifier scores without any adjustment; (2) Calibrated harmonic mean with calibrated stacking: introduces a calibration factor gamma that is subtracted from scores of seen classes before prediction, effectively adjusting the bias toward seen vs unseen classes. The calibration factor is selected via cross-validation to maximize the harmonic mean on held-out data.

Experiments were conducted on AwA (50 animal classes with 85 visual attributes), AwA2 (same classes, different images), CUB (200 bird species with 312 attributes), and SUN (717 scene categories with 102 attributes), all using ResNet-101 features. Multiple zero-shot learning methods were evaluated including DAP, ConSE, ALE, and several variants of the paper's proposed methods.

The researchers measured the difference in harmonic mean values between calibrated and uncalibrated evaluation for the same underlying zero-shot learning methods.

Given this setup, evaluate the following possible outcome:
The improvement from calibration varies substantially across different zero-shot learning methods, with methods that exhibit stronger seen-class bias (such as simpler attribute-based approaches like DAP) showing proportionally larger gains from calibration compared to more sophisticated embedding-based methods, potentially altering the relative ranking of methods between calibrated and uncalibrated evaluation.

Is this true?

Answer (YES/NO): YES